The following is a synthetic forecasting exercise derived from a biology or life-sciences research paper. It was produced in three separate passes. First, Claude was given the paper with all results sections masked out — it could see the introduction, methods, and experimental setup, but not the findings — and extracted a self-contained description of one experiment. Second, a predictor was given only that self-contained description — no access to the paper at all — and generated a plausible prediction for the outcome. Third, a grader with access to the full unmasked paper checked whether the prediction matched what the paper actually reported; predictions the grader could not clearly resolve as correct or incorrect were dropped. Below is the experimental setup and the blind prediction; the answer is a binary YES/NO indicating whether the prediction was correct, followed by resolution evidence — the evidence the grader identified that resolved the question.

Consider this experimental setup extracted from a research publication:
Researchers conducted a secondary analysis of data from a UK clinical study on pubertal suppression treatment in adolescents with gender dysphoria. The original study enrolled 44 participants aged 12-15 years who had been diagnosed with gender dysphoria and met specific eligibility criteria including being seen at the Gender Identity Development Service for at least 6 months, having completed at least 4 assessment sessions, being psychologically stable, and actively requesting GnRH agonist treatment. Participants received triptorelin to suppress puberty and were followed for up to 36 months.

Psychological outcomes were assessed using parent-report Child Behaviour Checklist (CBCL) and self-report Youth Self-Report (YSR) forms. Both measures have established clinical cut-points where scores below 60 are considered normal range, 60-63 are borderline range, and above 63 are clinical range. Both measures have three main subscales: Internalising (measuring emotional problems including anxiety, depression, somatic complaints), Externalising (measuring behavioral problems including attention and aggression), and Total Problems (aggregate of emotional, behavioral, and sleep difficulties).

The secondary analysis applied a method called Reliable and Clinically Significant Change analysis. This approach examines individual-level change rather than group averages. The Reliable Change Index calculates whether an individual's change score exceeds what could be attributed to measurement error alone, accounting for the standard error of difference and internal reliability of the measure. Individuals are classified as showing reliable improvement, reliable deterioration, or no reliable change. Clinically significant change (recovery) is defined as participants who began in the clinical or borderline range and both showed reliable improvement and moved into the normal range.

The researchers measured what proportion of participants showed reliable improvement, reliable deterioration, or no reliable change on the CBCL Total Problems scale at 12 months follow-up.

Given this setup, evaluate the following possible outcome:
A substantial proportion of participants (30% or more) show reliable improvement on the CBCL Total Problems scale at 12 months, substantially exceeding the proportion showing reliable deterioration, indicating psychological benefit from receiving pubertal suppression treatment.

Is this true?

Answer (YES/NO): NO